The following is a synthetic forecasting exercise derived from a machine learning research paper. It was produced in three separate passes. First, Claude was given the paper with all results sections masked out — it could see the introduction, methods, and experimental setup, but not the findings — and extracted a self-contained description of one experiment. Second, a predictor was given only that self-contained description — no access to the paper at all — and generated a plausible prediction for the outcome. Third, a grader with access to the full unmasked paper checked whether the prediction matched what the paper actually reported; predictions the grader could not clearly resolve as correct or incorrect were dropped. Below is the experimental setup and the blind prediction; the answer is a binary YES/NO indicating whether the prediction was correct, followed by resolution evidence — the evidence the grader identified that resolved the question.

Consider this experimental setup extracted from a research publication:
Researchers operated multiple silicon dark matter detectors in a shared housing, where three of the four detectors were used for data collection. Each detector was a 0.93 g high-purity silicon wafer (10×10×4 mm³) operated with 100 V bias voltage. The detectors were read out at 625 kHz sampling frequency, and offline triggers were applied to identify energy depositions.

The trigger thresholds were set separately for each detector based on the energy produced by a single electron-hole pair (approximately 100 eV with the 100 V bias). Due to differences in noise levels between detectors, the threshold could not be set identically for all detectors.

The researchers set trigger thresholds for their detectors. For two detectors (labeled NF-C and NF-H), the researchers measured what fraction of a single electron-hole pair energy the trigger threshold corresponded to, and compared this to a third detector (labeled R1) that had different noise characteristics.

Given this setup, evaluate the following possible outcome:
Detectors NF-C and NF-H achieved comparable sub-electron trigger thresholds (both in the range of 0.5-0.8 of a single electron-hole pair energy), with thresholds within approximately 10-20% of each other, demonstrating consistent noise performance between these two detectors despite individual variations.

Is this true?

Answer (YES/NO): NO